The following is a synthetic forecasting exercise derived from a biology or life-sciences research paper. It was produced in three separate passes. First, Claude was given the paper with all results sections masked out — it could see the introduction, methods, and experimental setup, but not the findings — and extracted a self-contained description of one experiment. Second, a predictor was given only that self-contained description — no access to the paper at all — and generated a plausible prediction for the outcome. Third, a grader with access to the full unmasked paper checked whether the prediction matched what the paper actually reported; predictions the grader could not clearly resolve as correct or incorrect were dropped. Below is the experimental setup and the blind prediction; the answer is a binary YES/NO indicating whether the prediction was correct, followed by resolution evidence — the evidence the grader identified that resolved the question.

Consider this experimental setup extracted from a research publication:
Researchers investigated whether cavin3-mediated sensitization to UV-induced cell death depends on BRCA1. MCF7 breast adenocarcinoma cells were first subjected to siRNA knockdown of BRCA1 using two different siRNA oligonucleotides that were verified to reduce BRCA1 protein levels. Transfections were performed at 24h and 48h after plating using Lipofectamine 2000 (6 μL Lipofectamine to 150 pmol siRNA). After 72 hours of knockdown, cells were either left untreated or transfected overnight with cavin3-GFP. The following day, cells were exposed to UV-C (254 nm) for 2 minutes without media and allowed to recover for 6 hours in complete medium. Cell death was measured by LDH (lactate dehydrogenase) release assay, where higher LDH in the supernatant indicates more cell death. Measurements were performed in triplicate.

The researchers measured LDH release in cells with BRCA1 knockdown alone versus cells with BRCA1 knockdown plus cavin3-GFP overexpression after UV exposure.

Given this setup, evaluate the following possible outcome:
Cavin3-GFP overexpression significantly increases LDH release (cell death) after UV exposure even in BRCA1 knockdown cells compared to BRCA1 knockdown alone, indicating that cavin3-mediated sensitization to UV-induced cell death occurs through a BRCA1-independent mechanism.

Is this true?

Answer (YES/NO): NO